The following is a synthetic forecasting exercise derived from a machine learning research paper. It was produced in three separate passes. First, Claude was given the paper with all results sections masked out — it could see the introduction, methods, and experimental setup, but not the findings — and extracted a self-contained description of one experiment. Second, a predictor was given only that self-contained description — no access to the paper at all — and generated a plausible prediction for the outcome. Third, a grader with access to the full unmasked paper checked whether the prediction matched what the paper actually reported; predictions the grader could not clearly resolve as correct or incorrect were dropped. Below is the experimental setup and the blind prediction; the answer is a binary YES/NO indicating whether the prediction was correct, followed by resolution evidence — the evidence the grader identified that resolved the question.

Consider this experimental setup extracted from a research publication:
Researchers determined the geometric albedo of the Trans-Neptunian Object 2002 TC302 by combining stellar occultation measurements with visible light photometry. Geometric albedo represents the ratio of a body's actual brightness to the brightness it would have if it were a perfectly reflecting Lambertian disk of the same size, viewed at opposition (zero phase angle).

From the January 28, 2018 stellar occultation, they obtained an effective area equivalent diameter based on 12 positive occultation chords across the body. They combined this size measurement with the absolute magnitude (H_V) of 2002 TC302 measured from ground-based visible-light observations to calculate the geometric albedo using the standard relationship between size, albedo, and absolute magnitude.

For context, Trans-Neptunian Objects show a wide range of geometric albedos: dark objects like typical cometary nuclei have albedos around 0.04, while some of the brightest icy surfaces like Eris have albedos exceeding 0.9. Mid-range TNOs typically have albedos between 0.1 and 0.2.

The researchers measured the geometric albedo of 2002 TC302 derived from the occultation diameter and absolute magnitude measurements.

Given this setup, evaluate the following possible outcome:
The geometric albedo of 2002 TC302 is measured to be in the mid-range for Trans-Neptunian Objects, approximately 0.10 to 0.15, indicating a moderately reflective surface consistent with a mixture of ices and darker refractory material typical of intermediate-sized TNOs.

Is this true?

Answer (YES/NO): NO